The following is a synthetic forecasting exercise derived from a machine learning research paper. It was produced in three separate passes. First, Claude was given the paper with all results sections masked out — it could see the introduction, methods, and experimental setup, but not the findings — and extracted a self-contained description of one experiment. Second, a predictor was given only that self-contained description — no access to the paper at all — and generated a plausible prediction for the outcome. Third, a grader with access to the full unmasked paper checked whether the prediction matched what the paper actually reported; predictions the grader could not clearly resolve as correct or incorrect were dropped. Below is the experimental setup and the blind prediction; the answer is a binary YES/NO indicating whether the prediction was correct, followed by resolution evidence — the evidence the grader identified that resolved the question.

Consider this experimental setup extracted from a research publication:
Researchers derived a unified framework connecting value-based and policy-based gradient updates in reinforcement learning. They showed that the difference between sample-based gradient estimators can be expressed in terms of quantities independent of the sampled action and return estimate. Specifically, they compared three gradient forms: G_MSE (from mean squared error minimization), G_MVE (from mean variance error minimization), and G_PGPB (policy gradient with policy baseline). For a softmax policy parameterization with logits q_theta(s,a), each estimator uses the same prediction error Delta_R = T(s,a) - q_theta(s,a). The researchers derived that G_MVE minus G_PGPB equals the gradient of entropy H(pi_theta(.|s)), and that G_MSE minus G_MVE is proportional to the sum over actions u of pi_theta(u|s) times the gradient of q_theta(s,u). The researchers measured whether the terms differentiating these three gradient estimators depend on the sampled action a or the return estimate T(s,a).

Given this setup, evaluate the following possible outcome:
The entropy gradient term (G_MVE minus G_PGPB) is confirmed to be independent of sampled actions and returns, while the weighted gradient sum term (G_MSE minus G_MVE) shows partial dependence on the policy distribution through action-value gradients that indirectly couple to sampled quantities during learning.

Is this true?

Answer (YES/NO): NO